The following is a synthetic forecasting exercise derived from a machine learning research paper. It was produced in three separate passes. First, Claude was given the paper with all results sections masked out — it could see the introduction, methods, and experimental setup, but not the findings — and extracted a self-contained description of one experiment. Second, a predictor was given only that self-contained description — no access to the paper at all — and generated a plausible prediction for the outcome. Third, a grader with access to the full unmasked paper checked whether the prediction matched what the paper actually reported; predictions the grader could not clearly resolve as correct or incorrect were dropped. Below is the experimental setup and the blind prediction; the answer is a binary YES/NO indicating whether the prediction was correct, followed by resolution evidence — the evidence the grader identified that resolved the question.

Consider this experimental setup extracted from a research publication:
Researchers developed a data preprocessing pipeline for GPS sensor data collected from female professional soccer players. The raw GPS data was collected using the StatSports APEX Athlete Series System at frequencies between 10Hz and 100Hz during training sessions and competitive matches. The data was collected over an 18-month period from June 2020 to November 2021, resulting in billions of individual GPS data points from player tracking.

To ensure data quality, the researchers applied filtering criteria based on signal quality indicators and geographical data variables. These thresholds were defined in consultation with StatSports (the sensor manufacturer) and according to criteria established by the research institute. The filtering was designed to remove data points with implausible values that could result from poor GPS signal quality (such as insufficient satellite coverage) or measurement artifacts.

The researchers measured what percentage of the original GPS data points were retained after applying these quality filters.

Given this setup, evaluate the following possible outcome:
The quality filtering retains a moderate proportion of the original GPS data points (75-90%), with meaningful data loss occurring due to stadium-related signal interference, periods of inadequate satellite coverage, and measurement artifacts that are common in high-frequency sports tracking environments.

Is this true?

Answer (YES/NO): NO